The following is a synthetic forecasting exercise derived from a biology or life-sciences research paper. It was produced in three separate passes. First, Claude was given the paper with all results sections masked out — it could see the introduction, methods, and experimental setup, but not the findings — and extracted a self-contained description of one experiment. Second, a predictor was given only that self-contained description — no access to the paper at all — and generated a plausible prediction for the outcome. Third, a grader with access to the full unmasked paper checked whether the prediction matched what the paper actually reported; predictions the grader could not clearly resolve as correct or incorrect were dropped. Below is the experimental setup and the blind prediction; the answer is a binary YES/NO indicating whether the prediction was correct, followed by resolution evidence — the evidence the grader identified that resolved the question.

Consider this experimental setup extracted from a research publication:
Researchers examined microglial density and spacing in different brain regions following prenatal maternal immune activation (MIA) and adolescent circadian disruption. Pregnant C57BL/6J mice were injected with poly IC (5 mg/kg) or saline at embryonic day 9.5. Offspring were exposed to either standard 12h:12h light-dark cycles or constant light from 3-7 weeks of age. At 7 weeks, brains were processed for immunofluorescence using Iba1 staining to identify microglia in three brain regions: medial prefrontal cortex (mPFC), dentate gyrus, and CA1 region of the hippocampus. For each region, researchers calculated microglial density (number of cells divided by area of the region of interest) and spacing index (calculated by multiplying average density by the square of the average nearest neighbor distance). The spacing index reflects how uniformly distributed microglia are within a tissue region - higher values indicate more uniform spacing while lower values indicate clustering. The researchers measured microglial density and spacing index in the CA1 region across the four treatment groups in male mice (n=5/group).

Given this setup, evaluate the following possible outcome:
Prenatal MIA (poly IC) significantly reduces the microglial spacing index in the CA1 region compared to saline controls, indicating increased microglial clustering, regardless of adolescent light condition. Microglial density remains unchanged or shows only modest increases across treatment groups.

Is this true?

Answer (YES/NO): NO